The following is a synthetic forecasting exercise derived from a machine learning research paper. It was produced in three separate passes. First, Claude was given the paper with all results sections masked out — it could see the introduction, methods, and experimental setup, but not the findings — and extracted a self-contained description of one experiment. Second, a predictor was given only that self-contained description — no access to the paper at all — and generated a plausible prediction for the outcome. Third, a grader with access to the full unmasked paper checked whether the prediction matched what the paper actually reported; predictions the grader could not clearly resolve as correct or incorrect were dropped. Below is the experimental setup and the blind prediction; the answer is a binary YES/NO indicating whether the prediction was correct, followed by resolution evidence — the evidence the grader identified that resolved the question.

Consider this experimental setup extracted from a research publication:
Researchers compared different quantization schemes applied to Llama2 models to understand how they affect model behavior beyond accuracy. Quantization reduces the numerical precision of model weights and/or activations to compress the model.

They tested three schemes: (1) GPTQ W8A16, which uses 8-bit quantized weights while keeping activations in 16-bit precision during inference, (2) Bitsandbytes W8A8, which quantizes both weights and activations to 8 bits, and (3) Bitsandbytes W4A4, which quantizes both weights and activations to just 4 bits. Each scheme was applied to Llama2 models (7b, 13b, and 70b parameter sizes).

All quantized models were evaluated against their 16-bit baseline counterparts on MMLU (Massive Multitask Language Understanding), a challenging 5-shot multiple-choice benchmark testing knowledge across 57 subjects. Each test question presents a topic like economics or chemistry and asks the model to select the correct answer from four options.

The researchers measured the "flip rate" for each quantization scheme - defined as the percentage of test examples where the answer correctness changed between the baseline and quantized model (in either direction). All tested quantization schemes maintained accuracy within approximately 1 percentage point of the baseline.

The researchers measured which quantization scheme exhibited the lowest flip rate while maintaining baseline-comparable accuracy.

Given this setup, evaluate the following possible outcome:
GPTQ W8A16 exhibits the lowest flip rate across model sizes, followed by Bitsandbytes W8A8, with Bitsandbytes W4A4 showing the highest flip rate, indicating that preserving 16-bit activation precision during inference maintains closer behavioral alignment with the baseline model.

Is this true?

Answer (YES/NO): YES